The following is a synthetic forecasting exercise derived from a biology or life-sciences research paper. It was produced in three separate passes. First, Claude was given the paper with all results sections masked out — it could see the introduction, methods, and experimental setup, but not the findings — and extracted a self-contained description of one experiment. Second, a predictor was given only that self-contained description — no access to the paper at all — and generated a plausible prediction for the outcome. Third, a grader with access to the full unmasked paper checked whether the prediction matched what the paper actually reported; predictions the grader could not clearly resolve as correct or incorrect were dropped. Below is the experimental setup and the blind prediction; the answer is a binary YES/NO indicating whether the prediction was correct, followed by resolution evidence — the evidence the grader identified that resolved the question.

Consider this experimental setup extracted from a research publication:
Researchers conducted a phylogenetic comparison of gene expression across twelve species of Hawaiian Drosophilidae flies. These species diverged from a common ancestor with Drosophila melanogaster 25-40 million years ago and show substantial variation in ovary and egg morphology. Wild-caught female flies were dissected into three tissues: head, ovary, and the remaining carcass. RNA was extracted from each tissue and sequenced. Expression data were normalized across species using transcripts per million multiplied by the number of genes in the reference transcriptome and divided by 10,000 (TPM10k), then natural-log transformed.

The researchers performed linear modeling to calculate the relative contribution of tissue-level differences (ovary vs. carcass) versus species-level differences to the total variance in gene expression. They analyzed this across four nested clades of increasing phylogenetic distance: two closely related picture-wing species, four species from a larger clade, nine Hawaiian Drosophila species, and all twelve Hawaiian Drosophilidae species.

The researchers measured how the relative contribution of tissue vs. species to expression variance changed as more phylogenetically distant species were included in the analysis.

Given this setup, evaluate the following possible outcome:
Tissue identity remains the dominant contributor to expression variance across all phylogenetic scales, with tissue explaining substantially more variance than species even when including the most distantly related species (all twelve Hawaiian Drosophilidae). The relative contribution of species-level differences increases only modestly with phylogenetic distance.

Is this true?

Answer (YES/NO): NO